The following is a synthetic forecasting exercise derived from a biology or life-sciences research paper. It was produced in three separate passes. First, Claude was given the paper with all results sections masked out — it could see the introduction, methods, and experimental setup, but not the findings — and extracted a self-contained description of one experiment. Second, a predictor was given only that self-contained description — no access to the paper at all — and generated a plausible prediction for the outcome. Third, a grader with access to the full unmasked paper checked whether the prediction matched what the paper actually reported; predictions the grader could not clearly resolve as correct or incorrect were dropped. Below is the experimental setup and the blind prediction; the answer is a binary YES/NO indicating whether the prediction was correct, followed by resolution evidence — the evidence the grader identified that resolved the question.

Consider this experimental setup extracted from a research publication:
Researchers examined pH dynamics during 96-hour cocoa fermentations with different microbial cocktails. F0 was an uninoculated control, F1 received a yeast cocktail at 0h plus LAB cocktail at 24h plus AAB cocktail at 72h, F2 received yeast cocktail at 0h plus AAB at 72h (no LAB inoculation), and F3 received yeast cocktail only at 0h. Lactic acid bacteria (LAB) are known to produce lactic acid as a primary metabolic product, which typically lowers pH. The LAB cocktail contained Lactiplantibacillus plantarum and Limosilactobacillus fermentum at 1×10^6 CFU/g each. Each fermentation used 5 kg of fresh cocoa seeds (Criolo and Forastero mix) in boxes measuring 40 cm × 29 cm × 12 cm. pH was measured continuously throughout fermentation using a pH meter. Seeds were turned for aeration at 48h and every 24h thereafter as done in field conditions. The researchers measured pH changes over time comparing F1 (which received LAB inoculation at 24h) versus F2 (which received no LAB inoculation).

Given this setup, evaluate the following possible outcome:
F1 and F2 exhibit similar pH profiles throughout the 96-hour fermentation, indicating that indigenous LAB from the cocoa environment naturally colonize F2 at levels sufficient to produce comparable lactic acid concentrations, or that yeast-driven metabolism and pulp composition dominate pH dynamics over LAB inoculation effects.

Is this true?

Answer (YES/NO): YES